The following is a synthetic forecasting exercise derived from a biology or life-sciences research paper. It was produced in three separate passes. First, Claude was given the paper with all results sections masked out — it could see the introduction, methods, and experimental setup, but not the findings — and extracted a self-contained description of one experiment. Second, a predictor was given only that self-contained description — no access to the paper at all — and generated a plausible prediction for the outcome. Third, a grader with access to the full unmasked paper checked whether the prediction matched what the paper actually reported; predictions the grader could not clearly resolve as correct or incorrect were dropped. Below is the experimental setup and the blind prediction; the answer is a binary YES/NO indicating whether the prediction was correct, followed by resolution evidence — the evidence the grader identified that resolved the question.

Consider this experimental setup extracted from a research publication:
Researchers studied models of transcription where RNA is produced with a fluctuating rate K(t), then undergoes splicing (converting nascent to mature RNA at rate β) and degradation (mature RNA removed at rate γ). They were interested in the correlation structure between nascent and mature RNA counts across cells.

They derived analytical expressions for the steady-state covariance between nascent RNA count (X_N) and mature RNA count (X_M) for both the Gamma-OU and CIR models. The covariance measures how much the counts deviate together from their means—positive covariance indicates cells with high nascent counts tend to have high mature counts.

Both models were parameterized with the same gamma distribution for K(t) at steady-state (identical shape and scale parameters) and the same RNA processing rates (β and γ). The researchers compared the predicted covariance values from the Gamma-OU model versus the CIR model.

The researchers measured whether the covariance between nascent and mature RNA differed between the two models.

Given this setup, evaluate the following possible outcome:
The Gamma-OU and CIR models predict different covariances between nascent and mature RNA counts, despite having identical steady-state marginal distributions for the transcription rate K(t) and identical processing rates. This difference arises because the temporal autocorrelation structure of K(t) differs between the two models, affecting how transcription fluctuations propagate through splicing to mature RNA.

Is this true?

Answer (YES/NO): NO